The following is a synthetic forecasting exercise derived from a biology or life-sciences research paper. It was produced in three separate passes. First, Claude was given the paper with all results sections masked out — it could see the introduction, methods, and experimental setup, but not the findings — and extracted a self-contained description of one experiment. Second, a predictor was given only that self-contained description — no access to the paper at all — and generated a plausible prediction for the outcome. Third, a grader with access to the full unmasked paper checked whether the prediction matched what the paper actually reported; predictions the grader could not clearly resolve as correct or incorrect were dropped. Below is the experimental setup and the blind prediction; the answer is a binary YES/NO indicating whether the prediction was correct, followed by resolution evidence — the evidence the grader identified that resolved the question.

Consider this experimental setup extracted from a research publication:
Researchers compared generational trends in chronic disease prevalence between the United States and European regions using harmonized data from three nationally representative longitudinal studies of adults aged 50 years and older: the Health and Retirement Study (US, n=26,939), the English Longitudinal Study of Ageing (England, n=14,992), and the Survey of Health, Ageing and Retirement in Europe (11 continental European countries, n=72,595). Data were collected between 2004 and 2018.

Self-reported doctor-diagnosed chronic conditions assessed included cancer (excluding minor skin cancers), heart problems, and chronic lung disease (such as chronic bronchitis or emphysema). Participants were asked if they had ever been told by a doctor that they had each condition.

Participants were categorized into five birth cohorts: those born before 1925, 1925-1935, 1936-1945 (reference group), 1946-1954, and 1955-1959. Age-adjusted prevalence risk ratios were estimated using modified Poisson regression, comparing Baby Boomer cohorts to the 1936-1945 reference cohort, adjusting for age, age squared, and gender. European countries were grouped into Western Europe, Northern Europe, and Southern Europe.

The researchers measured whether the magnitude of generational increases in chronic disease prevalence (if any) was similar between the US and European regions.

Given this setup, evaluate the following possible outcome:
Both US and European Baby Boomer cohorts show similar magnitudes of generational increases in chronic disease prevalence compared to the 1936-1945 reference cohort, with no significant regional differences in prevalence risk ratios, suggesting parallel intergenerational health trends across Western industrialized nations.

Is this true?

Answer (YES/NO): NO